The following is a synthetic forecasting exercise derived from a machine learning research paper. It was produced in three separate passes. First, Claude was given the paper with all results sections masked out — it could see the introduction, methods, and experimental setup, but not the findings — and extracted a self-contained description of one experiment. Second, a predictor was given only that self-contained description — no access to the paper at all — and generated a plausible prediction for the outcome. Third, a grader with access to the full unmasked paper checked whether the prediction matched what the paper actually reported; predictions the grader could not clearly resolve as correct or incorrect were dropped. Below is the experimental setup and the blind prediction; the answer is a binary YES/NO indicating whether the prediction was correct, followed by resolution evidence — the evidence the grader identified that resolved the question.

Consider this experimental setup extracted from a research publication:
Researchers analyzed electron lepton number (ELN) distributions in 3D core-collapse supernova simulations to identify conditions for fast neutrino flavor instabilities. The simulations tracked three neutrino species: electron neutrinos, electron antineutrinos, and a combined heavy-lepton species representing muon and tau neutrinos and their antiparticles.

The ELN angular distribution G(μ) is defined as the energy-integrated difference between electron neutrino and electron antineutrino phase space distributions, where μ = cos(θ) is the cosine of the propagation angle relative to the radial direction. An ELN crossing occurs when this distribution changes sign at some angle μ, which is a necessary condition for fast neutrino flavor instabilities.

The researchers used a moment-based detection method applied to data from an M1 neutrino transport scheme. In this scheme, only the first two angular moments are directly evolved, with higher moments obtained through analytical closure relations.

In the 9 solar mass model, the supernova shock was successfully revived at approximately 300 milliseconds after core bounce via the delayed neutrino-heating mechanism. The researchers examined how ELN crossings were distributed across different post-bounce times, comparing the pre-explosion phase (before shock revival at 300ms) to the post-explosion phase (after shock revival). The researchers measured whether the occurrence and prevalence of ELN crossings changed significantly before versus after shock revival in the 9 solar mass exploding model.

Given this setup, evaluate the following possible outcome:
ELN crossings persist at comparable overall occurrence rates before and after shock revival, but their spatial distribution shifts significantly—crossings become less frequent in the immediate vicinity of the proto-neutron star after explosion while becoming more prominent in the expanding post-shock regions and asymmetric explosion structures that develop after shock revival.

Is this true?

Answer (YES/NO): NO